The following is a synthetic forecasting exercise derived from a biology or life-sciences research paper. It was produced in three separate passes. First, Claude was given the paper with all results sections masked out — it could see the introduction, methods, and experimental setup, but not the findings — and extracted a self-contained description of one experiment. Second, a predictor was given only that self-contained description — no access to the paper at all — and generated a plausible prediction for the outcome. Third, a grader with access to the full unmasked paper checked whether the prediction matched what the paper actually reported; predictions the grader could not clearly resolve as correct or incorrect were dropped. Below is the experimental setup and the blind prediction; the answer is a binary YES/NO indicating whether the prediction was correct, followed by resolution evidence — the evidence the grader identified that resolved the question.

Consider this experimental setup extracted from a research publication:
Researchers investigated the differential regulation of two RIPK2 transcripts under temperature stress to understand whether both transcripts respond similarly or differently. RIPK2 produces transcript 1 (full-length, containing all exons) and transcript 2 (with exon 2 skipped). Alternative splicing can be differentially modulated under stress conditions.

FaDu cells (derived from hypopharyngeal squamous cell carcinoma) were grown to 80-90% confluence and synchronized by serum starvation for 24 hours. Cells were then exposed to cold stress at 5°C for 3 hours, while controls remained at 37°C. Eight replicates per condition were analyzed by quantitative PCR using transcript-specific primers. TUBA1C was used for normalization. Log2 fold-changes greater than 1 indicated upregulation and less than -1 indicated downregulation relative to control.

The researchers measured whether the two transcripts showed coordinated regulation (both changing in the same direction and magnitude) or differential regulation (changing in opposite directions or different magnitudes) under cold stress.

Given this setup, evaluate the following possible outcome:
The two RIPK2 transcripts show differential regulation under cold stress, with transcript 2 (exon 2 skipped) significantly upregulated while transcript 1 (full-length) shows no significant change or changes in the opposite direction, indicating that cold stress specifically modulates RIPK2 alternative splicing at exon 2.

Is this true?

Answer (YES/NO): YES